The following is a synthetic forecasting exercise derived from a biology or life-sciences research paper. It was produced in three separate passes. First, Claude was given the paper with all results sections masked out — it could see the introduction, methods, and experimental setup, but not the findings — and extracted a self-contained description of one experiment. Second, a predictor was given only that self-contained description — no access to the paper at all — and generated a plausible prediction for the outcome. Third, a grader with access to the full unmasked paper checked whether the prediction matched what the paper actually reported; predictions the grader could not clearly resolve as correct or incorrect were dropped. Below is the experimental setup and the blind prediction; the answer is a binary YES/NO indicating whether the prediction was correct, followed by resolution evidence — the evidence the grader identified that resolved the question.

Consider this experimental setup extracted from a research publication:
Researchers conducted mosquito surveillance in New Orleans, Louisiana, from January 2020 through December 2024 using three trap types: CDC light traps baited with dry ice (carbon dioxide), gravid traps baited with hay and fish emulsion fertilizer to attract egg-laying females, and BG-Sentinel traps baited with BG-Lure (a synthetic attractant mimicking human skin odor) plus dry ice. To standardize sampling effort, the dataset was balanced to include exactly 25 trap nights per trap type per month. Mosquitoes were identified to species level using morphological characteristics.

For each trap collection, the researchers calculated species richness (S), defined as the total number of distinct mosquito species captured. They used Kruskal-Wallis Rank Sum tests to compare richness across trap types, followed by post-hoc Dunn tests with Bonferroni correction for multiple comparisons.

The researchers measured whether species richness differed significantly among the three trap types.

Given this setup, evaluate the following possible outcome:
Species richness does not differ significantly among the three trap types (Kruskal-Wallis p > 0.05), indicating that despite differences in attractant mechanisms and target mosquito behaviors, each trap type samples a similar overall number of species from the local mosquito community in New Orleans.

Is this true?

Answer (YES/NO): NO